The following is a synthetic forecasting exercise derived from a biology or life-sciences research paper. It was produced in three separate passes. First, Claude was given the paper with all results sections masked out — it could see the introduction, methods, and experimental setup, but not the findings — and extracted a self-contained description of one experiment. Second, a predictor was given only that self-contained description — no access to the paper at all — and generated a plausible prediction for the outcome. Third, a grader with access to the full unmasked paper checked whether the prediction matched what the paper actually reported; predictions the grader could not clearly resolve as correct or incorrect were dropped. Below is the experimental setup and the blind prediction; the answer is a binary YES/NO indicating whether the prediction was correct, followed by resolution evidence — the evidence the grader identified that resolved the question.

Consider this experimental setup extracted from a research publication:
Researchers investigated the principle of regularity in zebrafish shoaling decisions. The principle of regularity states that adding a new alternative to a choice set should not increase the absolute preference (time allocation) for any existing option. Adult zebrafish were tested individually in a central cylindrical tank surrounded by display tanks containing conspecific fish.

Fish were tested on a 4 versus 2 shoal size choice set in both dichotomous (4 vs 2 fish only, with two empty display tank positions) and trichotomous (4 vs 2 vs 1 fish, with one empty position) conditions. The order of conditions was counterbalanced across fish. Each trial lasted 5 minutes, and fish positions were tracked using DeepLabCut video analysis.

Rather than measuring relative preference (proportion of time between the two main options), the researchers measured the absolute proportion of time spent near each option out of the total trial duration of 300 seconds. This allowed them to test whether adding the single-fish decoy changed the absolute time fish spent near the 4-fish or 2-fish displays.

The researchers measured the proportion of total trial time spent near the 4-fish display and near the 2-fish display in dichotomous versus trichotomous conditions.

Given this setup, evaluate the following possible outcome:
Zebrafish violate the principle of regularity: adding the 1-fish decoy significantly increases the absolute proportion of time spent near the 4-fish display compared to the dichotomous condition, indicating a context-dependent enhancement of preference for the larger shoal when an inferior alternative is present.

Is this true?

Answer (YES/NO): NO